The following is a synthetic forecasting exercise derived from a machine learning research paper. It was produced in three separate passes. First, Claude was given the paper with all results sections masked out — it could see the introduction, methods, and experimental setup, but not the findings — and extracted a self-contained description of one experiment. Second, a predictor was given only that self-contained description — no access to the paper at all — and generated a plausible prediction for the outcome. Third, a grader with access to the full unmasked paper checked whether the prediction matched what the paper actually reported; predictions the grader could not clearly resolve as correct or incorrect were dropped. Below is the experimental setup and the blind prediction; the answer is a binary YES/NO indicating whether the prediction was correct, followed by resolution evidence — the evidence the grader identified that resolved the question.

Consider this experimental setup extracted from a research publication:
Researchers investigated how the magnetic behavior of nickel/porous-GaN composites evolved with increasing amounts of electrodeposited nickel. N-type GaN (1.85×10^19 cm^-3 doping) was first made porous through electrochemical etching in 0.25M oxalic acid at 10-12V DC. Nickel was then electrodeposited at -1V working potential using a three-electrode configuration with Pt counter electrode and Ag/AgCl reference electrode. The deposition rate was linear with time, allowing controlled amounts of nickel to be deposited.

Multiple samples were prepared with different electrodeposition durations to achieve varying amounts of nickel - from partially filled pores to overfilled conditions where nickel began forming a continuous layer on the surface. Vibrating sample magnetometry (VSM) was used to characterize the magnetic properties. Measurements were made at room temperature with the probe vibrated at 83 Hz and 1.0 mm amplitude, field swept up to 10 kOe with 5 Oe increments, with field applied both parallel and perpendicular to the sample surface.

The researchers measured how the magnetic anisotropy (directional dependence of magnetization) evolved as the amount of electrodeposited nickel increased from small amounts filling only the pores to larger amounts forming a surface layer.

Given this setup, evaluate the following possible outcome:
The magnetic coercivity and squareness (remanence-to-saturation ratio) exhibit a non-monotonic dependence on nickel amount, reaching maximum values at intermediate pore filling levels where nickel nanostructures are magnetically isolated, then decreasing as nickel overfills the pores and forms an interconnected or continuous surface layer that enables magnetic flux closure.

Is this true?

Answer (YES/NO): NO